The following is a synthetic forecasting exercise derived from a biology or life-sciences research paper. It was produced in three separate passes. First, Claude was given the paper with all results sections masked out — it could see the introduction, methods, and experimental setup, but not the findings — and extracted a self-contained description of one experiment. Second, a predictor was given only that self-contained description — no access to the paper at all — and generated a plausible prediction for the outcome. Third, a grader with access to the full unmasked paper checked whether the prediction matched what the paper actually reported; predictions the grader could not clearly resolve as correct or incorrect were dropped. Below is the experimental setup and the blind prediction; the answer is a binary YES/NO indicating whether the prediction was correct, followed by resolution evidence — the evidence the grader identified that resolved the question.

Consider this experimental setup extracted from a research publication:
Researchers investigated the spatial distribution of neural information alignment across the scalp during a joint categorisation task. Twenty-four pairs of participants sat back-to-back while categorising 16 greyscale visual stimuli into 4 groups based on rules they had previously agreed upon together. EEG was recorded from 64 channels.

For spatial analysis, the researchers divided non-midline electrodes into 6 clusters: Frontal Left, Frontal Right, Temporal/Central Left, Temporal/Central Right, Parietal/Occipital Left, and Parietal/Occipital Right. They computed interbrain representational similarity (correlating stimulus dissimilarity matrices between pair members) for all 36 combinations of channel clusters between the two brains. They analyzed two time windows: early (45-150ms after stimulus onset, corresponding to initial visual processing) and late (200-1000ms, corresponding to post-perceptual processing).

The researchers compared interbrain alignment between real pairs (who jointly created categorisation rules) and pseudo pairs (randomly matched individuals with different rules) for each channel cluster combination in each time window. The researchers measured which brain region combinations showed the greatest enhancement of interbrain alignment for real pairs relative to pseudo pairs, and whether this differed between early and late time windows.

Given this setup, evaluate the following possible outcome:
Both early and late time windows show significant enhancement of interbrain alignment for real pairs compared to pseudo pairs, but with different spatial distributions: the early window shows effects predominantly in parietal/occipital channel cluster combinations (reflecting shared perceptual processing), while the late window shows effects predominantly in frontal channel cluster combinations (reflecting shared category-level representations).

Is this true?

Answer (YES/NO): NO